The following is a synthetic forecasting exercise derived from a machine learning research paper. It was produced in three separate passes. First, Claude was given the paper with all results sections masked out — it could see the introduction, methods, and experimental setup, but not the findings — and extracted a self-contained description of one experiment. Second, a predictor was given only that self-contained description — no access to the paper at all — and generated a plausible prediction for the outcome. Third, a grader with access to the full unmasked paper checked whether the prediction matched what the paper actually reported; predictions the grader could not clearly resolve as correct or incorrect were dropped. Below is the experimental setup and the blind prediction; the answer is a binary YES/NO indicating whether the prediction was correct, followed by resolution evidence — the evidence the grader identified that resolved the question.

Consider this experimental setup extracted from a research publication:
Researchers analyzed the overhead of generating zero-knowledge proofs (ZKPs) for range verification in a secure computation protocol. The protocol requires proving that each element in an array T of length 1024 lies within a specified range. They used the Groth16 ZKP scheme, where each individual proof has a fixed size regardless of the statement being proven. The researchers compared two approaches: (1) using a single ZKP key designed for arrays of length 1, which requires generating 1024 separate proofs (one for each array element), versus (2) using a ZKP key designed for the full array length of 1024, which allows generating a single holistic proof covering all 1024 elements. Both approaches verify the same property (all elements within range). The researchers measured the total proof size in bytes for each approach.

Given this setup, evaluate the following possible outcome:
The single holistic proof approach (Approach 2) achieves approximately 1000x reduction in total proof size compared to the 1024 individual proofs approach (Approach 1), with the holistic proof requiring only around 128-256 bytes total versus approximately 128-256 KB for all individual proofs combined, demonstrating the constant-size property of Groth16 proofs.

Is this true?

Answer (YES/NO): YES